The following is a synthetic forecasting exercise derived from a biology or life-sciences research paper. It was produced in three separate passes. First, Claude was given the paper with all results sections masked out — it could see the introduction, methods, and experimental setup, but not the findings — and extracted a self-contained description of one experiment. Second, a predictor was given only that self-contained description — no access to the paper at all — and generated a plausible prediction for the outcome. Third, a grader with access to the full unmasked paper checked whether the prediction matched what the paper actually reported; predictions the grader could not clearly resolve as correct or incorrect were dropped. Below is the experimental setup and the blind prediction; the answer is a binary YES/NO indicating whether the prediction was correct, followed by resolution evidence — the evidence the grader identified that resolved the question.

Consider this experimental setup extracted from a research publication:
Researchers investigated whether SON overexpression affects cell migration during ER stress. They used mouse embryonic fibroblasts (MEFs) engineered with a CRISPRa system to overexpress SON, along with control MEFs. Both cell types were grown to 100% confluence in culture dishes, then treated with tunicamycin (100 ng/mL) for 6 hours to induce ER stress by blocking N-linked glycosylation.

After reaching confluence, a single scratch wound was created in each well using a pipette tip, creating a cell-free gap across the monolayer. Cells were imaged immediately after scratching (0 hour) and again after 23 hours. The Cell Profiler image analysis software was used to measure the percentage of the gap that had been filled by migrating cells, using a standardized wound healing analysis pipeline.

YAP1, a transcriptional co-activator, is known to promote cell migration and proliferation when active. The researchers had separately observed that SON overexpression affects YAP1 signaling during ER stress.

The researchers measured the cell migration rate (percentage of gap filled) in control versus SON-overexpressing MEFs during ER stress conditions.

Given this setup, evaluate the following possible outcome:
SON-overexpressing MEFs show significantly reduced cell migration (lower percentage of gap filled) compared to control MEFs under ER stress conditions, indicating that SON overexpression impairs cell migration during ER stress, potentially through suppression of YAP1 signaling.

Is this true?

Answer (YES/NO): YES